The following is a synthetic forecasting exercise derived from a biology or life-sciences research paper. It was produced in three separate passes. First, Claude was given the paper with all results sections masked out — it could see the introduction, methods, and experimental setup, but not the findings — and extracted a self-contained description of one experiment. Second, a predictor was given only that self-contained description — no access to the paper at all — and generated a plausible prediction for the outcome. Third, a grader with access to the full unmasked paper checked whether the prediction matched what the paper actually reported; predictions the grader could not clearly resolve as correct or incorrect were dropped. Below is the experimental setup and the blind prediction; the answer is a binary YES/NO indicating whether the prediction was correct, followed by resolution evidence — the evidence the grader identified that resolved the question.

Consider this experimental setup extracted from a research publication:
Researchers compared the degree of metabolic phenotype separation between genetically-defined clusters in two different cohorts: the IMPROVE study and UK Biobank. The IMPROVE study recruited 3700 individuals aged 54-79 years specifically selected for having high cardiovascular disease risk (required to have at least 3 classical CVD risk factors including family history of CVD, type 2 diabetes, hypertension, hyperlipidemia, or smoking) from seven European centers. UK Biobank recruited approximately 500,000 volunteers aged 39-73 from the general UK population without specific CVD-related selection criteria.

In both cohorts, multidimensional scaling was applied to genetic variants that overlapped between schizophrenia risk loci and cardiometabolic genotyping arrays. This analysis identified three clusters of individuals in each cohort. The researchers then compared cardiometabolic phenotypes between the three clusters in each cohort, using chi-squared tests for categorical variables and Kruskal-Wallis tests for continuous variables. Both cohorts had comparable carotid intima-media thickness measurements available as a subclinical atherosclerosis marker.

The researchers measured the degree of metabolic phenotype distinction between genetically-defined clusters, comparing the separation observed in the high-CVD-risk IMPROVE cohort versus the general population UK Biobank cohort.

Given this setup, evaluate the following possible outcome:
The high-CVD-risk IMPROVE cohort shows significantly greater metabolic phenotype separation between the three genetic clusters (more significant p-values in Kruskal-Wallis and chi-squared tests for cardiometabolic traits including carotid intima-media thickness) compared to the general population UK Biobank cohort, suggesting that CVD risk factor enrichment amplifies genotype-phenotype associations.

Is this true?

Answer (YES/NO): YES